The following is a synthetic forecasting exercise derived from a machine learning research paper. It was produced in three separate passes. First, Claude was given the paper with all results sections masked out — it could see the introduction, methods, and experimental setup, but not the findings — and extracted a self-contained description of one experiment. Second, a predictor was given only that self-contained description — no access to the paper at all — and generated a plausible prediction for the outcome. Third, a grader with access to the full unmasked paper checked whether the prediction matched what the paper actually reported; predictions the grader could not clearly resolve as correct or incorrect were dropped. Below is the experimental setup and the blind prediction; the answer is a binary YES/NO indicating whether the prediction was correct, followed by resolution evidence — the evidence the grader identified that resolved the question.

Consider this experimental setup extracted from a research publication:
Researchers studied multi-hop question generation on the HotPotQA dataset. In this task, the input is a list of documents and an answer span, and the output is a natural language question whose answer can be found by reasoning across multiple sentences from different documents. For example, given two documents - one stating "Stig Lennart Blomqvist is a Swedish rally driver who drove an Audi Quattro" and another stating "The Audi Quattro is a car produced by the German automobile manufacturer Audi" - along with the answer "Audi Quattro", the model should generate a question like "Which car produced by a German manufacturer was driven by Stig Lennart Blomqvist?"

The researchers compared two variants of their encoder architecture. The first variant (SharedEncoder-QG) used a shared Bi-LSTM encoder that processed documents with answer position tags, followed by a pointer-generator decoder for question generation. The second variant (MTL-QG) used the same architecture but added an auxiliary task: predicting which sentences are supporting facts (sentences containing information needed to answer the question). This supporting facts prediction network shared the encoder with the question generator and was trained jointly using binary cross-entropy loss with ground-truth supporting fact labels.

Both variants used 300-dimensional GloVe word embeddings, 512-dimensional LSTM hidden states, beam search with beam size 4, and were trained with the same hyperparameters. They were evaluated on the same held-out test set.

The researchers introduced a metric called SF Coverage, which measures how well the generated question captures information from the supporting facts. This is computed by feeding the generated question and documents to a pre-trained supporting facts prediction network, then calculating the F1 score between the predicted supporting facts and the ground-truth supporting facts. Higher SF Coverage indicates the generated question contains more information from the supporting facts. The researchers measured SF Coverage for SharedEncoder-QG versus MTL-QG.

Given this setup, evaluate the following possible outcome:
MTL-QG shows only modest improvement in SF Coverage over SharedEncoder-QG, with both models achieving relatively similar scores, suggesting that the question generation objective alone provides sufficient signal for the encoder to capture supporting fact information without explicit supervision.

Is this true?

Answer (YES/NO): NO